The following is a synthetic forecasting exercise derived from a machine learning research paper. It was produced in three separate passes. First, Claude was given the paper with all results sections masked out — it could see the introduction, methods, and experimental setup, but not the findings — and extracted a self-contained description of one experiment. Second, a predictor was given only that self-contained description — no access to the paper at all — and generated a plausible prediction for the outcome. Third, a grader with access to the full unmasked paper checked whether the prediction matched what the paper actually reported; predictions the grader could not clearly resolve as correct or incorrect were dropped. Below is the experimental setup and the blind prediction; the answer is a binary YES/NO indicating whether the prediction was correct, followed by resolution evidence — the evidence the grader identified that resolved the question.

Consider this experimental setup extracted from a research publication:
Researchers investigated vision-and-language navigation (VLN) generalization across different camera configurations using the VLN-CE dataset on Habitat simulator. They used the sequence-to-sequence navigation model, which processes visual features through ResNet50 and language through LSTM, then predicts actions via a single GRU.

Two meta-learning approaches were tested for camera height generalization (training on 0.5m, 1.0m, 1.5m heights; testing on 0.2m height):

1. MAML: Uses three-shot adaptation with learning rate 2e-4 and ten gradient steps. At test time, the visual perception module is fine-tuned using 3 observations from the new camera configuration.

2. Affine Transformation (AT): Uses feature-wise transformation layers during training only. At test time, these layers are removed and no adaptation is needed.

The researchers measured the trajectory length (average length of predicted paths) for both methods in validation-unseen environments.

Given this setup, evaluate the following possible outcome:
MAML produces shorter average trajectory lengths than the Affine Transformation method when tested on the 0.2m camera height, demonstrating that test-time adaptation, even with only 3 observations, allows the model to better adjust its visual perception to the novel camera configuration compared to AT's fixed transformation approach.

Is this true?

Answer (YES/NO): NO